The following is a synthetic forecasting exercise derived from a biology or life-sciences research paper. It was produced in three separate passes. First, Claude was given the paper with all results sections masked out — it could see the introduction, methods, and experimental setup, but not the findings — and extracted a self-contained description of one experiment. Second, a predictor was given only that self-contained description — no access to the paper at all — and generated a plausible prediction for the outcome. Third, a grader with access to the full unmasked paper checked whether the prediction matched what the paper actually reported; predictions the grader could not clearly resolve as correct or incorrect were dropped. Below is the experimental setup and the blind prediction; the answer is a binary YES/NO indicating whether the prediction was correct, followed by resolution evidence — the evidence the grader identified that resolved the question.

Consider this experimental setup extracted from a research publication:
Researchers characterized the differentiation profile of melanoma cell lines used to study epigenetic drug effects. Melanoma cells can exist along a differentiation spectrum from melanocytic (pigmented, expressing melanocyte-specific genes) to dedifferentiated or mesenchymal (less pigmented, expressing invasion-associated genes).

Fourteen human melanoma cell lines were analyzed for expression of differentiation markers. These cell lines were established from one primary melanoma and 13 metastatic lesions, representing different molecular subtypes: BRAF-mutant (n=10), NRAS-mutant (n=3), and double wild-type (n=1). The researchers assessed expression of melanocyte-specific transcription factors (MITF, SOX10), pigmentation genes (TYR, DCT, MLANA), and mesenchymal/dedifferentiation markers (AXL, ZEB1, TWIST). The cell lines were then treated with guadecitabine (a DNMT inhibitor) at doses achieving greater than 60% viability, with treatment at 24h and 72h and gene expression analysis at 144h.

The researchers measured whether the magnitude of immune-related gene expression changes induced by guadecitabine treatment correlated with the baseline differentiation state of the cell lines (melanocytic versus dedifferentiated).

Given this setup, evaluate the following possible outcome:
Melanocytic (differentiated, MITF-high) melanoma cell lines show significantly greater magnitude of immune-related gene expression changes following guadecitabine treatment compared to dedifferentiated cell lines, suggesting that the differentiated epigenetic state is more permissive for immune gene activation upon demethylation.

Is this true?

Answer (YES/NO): NO